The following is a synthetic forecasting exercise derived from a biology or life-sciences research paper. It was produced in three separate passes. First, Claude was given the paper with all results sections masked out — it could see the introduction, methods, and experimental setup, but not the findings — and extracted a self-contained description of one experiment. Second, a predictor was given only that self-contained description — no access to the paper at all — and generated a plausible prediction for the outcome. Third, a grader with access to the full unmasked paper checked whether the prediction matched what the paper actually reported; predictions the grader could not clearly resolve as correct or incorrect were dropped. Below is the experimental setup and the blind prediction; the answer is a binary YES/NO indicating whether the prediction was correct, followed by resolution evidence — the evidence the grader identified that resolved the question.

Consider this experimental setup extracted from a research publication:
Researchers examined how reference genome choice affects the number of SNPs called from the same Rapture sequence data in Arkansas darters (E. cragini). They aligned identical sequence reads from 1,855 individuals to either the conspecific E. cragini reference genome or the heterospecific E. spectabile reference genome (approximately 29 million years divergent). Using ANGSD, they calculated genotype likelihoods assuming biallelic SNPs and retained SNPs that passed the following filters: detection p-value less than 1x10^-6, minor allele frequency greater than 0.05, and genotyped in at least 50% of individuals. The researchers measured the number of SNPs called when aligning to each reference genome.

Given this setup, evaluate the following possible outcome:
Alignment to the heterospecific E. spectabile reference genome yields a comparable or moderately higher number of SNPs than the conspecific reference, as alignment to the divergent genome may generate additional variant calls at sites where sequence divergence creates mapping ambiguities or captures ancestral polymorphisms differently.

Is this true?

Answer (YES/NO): YES